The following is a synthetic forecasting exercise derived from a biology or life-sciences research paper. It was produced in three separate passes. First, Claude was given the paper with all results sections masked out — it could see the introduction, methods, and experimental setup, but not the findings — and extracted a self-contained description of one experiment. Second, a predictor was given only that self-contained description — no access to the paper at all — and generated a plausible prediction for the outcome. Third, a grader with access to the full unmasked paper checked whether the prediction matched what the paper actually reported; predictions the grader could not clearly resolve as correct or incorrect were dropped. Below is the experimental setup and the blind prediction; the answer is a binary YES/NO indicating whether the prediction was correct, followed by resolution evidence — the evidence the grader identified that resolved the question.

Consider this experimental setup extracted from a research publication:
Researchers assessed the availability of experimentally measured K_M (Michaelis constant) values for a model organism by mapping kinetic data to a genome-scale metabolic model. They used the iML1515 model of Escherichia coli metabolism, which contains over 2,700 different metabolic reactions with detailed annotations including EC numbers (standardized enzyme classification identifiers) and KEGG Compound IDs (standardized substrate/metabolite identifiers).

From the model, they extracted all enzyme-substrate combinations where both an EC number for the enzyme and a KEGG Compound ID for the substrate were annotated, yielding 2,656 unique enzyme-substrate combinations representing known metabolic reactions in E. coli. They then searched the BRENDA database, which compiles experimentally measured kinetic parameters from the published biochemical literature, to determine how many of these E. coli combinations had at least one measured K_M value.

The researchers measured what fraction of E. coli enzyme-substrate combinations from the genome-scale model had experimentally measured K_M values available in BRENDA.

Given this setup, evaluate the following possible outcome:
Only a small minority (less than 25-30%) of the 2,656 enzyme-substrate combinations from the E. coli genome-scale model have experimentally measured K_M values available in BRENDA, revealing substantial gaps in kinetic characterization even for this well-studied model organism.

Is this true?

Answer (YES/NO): YES